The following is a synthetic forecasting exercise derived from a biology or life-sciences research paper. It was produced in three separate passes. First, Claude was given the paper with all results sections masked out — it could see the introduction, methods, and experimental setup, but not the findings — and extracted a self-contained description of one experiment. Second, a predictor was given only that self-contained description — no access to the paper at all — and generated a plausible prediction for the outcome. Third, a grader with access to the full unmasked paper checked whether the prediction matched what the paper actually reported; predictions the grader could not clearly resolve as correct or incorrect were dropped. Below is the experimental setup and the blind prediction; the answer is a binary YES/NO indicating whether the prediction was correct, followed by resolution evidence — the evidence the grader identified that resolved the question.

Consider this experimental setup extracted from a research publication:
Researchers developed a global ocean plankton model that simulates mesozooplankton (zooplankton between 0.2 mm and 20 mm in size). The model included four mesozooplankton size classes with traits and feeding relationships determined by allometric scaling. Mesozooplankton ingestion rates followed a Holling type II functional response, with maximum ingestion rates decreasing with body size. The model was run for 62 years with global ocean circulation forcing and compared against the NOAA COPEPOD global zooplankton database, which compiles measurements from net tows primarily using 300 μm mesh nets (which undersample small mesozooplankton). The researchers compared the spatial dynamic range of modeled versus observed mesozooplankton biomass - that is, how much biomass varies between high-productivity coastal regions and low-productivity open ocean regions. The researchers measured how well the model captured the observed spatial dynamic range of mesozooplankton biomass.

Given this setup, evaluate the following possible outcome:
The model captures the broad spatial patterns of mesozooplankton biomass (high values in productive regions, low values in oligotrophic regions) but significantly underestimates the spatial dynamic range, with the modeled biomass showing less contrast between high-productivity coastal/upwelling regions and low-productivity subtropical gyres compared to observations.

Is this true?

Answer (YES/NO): YES